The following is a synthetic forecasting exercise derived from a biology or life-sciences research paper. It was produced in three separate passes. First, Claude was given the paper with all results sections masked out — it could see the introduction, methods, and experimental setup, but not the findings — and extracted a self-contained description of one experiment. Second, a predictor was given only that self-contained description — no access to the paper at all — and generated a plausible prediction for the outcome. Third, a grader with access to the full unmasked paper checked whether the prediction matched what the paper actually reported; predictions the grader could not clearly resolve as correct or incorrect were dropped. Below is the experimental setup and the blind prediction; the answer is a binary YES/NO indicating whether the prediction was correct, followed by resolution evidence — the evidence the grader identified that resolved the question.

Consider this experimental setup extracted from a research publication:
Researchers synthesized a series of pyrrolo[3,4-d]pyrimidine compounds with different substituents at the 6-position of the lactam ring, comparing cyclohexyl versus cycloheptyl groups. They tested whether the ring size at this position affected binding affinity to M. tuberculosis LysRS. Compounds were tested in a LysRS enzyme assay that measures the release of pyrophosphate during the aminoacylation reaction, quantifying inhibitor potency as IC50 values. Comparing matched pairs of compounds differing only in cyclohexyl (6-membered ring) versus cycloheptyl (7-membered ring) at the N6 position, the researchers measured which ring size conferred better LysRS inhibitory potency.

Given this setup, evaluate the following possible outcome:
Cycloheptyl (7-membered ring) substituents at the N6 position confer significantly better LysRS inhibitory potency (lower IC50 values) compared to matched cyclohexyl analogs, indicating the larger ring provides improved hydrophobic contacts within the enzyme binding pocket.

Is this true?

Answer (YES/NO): YES